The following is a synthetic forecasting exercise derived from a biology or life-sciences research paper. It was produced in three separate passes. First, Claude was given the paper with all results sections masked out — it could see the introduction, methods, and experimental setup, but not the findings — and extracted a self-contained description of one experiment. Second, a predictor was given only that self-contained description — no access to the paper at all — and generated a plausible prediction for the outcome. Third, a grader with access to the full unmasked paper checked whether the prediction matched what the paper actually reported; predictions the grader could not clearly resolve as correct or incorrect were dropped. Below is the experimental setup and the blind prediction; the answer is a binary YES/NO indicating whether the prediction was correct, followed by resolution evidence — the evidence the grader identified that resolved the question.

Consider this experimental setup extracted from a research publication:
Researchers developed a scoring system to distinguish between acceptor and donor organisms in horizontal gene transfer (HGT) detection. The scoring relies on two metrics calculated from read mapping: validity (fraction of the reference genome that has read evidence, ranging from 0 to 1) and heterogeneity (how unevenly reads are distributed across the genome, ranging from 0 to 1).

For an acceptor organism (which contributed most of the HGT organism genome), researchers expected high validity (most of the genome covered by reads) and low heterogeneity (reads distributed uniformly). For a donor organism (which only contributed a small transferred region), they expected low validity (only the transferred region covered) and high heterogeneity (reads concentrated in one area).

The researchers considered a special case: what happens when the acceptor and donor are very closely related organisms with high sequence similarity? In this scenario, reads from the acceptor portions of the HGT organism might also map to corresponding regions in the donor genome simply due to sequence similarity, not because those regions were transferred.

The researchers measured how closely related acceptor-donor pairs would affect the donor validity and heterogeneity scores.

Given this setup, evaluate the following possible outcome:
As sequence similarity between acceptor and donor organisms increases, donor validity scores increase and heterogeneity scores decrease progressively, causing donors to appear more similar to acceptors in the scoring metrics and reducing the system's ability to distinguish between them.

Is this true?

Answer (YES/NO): YES